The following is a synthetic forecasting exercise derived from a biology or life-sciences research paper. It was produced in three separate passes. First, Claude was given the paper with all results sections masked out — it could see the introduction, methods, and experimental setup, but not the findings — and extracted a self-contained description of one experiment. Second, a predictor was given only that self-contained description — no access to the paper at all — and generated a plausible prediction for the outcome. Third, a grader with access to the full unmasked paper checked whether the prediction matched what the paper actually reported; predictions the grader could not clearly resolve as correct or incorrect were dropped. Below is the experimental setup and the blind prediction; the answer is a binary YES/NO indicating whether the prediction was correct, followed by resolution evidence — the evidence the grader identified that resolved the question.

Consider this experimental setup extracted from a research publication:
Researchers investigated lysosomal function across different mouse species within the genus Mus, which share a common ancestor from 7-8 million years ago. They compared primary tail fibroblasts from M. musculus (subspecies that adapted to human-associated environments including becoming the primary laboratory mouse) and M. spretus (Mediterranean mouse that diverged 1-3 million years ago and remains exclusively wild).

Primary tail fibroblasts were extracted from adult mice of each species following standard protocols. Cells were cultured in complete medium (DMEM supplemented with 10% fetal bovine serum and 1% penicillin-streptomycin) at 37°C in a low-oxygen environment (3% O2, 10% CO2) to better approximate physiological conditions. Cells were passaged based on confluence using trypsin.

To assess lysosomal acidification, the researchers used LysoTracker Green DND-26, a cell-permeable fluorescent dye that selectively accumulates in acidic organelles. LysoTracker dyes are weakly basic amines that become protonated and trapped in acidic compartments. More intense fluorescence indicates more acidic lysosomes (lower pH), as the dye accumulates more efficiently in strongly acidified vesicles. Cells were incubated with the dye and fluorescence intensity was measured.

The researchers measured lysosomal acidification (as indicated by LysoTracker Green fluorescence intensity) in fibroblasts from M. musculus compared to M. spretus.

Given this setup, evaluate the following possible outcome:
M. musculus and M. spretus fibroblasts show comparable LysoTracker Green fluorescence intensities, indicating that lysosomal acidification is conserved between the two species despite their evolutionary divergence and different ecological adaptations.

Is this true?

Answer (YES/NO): NO